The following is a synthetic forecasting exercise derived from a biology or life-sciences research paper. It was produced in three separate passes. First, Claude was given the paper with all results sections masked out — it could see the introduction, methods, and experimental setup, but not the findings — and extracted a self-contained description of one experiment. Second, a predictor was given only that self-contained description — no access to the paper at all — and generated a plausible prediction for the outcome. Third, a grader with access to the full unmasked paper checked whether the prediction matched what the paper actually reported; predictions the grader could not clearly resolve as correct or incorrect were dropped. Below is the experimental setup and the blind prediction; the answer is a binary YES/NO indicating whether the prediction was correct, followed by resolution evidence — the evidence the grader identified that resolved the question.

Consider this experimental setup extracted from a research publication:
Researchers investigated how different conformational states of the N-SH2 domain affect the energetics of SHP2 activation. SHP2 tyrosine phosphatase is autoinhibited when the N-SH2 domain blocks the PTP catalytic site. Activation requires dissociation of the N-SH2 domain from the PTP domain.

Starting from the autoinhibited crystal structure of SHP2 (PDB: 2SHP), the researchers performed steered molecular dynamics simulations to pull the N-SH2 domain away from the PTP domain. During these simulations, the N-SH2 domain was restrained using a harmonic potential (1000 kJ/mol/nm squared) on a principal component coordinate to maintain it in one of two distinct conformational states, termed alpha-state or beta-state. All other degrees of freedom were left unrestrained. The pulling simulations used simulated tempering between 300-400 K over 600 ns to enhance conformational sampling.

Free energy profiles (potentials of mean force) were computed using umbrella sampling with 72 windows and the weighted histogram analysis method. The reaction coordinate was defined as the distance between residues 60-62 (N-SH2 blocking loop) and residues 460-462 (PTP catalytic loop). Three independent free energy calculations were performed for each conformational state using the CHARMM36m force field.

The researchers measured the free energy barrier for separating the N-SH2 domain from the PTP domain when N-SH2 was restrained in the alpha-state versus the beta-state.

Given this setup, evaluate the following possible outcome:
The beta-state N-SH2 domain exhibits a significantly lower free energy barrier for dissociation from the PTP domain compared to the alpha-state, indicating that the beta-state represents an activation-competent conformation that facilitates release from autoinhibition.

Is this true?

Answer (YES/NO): NO